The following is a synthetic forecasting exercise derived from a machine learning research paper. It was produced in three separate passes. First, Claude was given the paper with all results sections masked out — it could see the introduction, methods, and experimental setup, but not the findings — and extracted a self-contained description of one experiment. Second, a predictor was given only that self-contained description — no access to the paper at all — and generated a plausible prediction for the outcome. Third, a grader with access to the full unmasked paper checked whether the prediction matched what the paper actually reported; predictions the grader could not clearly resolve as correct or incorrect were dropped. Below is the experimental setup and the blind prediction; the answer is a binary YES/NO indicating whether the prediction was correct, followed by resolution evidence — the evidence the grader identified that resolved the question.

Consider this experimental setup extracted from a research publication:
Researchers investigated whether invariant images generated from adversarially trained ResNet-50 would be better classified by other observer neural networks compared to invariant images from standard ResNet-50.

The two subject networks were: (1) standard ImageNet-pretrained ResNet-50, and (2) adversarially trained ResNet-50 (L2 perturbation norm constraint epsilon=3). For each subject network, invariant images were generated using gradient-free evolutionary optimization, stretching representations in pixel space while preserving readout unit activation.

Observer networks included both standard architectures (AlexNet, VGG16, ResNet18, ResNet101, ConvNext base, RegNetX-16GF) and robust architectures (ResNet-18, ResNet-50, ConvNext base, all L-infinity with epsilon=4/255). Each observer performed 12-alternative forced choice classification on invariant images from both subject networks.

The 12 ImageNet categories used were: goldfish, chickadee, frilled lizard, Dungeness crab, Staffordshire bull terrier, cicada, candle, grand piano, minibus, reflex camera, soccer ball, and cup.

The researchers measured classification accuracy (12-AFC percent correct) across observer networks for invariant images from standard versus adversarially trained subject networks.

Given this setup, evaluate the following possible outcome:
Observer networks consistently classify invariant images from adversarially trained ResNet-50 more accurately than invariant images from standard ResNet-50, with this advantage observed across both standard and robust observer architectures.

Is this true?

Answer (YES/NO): NO